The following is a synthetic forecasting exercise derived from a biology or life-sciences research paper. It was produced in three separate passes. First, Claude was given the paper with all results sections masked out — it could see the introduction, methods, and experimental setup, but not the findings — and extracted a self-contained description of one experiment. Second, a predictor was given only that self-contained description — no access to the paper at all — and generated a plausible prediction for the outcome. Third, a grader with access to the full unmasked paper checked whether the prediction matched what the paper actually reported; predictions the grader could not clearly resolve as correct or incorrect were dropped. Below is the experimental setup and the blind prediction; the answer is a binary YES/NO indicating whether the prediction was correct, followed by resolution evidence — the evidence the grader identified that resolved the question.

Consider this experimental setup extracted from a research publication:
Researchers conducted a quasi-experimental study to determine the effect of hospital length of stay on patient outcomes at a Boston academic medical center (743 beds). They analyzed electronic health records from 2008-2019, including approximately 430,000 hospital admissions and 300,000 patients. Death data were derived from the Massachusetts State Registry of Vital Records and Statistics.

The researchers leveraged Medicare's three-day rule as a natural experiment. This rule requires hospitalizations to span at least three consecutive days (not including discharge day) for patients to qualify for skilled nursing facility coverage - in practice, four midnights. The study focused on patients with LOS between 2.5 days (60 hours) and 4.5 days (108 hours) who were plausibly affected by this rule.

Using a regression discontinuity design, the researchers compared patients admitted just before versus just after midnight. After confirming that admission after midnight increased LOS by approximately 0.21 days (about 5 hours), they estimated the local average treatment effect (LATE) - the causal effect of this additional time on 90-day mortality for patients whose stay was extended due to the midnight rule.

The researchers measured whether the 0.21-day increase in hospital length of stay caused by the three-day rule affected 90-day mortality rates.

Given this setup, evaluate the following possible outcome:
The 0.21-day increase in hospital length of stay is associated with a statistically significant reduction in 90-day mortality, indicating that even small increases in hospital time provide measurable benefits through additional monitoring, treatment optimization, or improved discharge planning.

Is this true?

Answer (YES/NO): NO